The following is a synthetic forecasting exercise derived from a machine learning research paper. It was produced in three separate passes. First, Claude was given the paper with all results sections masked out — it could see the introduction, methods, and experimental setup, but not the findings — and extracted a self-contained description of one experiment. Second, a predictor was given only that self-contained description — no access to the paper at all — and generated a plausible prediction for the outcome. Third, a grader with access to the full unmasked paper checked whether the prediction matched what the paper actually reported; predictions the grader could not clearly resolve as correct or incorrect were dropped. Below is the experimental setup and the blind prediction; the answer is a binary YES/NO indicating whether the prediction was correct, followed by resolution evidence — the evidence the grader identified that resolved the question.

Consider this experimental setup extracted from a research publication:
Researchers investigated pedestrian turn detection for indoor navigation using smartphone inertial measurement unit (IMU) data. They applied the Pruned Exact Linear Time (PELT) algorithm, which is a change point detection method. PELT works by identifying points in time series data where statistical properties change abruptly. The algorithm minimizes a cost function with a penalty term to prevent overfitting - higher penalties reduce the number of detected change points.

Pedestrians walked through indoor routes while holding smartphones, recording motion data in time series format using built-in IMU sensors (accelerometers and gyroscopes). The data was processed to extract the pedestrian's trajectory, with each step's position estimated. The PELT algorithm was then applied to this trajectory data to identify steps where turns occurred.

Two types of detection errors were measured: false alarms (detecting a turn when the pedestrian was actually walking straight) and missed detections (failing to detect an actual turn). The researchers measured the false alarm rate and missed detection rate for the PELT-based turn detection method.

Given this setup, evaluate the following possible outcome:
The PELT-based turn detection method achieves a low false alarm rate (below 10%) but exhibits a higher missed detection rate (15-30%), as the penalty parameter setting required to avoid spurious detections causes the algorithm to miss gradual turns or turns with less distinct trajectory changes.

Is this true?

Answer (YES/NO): NO